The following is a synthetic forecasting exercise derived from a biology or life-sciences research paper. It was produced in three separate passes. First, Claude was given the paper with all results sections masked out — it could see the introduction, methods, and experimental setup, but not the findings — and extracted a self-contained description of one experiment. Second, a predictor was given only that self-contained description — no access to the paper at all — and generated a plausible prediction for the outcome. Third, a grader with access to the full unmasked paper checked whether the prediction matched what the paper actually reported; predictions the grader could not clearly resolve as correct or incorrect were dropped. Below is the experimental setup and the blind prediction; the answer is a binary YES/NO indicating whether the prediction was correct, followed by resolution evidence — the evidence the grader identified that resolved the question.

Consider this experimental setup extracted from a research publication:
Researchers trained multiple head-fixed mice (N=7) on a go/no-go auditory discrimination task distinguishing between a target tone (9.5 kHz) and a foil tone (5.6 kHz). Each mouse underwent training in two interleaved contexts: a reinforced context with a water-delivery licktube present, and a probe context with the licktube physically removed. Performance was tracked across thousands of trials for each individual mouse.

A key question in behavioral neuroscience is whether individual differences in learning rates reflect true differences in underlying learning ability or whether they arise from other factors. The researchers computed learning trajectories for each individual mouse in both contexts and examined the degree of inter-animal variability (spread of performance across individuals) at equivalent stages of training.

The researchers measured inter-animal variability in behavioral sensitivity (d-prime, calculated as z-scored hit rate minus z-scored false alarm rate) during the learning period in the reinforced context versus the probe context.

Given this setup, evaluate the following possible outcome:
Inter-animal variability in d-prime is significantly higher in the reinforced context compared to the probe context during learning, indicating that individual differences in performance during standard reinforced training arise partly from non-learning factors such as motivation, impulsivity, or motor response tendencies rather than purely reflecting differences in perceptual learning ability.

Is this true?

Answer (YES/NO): YES